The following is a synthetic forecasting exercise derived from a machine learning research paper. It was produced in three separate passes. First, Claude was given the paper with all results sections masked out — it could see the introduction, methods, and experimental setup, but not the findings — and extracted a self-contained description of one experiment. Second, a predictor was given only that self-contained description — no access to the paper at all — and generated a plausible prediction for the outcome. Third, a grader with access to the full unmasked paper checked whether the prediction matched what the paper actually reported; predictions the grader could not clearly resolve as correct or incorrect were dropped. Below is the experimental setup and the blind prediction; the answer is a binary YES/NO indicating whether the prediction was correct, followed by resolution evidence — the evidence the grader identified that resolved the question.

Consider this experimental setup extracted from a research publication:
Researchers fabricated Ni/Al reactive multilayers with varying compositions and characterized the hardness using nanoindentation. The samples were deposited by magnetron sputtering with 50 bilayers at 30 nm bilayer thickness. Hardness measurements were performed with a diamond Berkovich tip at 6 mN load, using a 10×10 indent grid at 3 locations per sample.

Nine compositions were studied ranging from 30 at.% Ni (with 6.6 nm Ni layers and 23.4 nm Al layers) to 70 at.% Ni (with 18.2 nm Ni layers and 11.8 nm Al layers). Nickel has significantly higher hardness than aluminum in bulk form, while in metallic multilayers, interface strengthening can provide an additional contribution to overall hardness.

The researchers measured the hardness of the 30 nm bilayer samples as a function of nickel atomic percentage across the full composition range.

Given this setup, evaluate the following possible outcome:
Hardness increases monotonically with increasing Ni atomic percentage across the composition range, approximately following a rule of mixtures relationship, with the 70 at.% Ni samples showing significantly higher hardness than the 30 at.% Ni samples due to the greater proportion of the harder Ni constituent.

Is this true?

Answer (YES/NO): YES